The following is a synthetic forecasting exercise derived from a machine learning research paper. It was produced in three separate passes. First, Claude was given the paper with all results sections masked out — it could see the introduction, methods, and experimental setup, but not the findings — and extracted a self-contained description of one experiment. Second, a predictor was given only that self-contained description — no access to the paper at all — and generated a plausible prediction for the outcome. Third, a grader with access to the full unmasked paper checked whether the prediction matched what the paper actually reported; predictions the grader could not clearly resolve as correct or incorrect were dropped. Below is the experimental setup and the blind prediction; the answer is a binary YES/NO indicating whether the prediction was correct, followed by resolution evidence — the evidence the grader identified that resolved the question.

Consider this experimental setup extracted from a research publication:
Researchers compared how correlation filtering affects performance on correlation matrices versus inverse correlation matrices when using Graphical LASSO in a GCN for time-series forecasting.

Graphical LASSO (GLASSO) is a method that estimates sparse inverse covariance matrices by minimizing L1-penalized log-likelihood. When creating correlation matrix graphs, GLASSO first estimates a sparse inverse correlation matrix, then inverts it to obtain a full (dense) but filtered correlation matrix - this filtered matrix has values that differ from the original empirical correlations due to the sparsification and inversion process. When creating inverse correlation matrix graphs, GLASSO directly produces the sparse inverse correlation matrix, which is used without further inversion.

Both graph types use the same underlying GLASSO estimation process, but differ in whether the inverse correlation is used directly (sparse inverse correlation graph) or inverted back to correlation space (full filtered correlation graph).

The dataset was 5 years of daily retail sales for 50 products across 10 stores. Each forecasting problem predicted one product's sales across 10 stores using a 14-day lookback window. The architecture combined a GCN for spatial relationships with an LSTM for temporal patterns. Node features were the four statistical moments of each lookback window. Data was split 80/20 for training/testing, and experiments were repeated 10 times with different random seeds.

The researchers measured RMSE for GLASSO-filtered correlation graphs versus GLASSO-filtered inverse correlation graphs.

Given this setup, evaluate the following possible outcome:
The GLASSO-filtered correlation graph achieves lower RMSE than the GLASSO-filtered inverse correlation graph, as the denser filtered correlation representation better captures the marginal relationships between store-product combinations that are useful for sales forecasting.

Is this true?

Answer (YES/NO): NO